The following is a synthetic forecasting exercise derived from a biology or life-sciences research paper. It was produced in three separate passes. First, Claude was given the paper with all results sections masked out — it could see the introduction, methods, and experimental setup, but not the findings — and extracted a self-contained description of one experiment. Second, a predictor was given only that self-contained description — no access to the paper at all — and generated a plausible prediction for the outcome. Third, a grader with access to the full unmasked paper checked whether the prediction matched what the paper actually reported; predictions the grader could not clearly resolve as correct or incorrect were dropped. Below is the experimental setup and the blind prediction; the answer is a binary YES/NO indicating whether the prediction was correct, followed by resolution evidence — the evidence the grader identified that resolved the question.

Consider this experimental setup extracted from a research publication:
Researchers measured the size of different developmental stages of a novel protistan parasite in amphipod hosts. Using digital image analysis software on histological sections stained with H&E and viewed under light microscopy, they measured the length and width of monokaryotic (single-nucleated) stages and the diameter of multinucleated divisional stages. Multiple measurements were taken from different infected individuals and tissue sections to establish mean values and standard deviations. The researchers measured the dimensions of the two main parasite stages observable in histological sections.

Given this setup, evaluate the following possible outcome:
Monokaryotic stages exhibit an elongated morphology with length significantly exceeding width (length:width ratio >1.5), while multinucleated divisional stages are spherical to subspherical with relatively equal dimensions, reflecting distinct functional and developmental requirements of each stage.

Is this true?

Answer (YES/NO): NO